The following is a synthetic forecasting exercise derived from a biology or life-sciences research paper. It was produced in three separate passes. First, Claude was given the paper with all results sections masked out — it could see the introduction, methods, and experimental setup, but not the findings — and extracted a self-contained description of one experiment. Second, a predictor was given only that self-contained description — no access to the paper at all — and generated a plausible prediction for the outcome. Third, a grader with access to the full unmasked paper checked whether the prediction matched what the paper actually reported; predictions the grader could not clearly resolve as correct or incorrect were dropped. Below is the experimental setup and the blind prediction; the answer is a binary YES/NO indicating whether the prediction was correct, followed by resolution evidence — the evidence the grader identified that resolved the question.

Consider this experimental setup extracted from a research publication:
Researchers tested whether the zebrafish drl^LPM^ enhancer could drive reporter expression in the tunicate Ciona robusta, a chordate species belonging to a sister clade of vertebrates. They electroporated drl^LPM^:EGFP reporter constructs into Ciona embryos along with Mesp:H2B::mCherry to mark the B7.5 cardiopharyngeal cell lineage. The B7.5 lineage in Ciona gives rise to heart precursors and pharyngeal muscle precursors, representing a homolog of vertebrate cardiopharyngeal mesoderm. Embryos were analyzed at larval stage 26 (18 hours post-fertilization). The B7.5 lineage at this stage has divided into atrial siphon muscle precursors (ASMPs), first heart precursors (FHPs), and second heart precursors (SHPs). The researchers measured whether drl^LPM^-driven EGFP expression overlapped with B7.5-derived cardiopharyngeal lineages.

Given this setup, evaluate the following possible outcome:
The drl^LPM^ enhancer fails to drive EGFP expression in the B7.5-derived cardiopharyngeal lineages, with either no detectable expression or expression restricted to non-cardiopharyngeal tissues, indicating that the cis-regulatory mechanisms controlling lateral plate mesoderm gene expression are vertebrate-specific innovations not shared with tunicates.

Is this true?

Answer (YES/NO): NO